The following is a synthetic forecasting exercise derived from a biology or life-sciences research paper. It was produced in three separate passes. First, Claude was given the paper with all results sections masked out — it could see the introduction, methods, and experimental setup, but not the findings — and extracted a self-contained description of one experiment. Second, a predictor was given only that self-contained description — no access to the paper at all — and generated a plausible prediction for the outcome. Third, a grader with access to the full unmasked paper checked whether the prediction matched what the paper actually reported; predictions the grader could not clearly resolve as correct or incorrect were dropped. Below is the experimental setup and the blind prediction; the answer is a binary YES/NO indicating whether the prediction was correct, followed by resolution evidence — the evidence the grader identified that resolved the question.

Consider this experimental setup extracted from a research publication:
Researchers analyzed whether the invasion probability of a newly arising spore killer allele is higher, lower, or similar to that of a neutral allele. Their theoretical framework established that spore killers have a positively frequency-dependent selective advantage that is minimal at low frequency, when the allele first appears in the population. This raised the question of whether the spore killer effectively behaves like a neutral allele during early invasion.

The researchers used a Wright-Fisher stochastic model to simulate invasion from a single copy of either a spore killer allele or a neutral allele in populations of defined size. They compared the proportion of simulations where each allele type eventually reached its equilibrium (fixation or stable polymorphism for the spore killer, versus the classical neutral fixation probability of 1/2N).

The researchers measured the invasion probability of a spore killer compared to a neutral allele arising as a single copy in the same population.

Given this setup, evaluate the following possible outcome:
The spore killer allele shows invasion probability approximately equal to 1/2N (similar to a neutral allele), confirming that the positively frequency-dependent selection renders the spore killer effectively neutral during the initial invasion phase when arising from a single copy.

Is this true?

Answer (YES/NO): NO